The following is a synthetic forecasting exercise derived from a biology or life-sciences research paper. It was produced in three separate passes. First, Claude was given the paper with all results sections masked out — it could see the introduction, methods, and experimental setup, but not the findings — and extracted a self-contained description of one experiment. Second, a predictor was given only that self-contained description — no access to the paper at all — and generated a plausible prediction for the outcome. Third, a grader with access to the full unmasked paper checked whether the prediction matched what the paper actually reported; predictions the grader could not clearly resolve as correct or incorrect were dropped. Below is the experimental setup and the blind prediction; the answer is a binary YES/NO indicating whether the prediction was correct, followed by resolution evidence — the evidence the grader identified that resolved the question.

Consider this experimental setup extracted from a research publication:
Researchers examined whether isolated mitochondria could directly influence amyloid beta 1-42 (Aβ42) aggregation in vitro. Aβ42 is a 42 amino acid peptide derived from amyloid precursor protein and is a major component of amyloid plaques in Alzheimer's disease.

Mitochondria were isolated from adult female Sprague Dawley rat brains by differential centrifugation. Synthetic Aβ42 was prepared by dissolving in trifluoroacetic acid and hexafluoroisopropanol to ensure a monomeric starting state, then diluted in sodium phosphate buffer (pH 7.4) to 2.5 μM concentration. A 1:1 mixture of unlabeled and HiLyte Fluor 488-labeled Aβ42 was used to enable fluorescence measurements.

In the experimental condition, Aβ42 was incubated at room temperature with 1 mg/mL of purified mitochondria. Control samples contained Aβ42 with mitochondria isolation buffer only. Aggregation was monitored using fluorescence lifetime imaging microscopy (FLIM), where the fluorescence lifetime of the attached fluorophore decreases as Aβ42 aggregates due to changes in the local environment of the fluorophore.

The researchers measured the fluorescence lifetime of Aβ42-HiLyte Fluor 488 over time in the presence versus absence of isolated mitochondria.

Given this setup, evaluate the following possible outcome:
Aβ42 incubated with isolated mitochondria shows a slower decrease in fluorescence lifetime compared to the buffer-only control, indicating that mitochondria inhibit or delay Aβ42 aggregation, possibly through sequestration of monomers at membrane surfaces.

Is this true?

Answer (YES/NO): YES